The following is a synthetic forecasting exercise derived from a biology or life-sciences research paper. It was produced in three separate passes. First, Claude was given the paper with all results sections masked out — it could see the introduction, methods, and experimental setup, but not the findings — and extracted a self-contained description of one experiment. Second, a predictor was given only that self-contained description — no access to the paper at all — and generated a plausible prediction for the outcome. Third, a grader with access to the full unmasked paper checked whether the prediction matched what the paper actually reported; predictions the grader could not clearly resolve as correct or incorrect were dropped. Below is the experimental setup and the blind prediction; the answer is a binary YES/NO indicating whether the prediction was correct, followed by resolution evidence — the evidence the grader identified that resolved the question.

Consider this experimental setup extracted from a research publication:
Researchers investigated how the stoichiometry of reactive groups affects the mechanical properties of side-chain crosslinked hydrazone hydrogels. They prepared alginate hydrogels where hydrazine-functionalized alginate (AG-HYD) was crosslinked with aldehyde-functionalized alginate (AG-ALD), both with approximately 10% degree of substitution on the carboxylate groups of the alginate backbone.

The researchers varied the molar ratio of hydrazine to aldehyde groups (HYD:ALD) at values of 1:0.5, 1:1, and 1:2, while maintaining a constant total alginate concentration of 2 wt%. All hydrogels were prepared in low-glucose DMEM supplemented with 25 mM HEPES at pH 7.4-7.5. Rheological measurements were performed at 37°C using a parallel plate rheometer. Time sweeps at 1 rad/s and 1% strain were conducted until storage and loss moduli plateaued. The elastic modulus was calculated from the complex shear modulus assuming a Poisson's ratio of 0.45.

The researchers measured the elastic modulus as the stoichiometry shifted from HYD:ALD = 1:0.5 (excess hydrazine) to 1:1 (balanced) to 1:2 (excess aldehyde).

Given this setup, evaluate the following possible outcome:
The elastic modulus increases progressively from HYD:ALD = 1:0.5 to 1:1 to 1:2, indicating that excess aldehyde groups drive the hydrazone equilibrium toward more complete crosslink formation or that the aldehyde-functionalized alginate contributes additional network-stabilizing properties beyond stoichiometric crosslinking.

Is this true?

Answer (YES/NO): NO